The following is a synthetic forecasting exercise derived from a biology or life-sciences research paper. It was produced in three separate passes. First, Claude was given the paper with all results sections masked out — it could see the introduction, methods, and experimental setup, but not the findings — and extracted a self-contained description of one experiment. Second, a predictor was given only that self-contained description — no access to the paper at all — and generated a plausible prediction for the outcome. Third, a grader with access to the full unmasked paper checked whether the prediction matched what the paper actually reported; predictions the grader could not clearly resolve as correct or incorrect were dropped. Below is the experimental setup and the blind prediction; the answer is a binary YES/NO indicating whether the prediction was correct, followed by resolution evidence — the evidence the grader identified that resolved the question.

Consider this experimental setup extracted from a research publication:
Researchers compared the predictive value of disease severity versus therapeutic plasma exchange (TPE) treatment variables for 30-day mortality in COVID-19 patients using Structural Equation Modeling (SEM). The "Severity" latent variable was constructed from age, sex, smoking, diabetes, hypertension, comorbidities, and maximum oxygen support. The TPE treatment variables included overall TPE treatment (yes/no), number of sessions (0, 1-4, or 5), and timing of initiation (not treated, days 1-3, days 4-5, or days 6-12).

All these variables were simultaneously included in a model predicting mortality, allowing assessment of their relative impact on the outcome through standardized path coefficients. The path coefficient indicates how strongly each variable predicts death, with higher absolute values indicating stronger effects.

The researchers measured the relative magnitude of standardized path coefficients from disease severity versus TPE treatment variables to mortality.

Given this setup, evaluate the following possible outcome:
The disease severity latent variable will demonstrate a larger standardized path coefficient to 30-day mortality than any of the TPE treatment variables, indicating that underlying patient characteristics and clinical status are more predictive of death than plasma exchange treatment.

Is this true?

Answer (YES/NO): YES